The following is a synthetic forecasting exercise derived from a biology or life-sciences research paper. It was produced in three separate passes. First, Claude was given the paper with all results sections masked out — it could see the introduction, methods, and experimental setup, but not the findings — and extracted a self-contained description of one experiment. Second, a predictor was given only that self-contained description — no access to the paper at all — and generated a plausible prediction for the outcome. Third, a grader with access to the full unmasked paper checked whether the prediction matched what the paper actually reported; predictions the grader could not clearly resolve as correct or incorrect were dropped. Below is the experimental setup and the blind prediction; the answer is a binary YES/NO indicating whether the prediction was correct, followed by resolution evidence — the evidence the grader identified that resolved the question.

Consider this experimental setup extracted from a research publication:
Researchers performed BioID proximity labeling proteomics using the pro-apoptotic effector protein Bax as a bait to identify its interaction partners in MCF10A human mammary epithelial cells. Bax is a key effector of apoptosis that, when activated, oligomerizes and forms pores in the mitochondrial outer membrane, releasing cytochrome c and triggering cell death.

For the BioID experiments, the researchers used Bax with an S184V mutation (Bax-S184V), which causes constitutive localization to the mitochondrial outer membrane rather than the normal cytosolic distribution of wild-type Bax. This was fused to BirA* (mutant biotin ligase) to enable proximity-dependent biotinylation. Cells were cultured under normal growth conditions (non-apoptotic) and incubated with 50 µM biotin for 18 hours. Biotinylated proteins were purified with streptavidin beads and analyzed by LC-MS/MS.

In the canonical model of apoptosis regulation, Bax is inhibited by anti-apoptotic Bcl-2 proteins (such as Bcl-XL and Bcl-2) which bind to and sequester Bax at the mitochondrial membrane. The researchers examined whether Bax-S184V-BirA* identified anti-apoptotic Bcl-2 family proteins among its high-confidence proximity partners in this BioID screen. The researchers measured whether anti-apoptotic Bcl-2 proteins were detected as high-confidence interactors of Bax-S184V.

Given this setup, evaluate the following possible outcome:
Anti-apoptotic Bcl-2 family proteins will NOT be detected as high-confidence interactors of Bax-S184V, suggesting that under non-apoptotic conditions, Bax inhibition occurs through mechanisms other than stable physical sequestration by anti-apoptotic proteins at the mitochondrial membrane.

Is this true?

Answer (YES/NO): YES